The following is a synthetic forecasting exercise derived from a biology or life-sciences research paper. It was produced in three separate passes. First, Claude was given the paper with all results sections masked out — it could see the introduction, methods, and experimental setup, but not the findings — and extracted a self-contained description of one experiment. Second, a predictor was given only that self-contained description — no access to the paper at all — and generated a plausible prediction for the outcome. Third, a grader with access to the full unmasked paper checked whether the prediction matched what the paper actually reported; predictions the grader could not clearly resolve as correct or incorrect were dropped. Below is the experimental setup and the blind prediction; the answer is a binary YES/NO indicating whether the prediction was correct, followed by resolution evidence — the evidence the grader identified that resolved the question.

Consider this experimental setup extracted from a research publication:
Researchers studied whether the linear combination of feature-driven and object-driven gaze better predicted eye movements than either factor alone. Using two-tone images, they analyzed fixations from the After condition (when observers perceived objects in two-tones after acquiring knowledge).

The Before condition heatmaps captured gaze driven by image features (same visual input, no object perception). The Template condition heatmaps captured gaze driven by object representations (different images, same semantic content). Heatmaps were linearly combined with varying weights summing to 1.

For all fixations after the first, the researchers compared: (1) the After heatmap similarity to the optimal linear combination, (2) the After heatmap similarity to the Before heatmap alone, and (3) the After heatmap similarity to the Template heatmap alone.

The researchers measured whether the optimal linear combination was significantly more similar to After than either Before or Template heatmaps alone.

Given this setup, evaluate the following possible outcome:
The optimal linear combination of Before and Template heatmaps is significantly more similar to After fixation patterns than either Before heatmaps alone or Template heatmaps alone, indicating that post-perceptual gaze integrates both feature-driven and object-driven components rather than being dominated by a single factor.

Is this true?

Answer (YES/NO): YES